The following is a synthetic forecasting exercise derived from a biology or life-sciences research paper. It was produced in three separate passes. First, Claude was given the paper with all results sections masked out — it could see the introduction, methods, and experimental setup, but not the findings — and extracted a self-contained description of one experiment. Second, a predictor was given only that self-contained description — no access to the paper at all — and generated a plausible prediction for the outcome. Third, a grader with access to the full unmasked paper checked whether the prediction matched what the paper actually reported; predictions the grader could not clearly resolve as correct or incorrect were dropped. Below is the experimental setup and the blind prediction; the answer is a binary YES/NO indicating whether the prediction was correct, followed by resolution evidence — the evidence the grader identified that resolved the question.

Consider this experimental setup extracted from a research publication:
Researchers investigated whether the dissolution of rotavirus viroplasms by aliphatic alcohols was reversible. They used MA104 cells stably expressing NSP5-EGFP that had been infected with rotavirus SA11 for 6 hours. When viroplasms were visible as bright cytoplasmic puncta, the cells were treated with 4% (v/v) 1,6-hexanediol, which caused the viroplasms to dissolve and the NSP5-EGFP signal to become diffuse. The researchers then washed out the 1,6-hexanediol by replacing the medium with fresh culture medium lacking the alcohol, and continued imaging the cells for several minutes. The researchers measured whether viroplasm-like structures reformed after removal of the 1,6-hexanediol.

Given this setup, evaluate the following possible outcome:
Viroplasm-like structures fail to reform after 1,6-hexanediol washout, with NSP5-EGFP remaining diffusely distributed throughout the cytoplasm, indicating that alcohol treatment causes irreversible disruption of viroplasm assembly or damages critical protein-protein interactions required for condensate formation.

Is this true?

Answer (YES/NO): NO